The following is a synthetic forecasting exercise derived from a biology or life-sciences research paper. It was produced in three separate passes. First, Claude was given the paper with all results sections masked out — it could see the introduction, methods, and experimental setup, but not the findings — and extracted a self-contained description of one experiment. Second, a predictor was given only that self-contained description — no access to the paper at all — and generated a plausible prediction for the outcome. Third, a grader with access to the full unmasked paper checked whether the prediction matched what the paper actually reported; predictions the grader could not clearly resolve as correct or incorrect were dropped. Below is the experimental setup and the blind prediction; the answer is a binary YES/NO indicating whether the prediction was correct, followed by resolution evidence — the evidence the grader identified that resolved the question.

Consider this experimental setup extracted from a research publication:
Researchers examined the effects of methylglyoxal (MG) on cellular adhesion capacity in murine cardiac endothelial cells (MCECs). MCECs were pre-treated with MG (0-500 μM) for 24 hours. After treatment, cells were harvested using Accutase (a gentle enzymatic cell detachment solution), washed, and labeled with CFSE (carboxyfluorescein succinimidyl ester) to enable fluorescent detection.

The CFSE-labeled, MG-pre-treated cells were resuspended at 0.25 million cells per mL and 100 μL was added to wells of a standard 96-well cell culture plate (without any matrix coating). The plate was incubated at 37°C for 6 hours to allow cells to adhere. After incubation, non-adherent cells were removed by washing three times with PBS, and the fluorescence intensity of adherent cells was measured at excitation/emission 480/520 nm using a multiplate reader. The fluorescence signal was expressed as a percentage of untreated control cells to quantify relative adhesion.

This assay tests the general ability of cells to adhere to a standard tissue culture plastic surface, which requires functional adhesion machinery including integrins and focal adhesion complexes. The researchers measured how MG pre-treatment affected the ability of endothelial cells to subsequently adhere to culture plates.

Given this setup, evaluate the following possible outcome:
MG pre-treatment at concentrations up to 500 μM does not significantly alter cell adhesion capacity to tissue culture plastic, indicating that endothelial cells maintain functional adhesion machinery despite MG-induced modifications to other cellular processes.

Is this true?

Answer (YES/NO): NO